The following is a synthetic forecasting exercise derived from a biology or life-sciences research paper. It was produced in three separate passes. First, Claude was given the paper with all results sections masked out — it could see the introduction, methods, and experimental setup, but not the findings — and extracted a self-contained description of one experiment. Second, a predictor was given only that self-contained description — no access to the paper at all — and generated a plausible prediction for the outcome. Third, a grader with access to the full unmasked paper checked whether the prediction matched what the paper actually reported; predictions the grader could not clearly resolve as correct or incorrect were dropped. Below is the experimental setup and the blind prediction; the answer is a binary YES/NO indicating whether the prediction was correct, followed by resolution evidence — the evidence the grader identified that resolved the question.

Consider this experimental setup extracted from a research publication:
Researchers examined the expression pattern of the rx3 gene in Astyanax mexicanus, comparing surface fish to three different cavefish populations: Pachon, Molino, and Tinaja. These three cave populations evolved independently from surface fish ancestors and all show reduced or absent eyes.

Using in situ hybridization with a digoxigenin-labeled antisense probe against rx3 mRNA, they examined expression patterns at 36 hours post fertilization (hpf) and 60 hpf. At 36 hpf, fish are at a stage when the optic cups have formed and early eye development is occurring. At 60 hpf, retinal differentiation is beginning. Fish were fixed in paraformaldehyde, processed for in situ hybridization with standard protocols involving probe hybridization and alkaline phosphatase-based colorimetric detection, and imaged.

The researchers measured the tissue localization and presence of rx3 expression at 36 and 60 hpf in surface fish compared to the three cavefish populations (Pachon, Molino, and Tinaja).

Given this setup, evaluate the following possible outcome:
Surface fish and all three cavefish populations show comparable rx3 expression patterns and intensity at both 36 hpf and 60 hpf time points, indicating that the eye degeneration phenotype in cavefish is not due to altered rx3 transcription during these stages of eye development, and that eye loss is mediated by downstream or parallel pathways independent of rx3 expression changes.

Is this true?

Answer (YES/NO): NO